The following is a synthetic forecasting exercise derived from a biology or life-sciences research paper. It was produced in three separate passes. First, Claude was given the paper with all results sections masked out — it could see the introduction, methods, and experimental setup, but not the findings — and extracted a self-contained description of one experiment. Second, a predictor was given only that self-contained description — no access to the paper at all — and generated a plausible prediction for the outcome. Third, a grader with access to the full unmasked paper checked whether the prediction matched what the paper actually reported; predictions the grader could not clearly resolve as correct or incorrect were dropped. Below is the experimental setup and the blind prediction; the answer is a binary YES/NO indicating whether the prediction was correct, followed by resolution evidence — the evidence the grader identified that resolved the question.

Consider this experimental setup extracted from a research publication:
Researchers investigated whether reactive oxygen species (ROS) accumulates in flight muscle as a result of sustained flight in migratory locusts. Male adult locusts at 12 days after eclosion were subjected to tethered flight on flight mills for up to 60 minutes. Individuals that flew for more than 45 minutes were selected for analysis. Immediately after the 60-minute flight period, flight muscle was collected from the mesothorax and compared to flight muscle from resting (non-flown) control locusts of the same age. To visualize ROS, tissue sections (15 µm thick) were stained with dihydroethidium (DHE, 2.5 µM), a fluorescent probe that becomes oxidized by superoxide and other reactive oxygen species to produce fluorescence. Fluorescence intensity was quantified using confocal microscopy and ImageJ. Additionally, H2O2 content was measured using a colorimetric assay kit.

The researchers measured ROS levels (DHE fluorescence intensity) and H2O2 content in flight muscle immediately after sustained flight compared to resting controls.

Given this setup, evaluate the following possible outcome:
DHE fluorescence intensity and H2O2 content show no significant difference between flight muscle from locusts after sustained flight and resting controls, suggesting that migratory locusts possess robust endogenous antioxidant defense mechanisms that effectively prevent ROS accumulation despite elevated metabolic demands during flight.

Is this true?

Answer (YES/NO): YES